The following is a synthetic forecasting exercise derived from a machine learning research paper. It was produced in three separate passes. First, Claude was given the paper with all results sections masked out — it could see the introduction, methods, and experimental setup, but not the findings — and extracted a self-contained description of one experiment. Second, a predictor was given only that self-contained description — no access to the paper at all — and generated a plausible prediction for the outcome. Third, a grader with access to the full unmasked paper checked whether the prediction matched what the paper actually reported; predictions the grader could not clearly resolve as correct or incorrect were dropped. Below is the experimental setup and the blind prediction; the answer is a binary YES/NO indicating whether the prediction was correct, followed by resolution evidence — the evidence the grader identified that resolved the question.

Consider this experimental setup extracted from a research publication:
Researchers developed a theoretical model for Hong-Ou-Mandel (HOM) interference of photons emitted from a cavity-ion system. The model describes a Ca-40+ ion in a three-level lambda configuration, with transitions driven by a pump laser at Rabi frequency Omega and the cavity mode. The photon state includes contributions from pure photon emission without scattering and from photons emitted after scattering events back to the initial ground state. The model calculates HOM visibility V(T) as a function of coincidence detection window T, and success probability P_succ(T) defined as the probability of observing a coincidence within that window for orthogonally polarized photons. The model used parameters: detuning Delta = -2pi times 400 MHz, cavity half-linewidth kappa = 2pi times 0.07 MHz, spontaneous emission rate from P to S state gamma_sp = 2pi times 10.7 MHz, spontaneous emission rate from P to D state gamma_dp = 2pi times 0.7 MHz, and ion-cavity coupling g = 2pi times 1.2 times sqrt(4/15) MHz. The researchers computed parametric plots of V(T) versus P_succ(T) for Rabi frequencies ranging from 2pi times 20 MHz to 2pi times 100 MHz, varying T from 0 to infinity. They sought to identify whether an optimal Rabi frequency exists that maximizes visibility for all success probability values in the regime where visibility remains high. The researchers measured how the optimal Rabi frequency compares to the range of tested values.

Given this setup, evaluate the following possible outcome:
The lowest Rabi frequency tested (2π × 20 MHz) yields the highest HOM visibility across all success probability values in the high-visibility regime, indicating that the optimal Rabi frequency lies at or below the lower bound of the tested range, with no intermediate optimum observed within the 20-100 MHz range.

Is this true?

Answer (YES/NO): NO